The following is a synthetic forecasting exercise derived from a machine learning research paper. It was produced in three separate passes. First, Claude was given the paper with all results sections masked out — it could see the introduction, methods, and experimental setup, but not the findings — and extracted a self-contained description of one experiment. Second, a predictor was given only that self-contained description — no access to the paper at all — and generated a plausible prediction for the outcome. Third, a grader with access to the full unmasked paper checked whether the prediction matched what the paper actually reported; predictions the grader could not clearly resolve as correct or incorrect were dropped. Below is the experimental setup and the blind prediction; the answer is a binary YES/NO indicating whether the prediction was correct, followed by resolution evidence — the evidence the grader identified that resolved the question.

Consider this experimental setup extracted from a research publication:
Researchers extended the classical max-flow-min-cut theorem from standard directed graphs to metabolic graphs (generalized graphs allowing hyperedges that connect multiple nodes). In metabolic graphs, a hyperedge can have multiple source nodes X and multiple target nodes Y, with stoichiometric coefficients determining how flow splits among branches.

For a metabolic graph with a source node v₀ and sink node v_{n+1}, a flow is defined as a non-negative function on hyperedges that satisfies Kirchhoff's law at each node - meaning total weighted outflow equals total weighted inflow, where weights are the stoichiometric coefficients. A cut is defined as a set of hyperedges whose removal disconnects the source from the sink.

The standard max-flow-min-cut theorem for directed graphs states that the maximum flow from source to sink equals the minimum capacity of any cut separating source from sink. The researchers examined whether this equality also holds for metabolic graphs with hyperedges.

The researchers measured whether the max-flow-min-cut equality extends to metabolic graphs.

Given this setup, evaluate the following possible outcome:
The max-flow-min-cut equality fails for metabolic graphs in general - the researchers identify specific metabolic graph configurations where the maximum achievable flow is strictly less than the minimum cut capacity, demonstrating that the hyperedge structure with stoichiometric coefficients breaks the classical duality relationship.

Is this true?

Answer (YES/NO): NO